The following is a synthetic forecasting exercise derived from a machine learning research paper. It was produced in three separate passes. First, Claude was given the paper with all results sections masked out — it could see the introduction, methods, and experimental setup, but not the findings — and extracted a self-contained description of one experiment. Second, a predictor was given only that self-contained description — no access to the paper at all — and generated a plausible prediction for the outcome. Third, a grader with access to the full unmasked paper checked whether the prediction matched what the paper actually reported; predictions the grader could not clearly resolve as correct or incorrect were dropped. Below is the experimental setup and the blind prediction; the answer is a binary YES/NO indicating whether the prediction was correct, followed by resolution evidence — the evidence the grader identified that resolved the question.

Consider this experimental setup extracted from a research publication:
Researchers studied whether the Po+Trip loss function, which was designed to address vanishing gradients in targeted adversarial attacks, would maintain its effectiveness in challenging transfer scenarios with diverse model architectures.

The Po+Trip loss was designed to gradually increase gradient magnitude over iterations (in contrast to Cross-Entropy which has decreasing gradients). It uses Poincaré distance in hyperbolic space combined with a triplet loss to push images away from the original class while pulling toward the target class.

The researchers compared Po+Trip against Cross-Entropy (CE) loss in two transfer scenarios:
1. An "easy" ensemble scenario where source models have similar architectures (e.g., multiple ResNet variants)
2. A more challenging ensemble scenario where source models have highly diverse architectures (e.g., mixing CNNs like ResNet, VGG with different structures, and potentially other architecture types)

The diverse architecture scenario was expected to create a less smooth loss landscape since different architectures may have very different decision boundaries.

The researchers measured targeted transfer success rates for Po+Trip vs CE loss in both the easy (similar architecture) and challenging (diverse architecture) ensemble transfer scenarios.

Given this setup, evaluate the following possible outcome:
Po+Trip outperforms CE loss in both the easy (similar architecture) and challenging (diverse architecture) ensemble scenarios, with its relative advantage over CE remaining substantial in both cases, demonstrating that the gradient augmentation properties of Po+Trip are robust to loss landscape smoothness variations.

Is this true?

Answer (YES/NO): NO